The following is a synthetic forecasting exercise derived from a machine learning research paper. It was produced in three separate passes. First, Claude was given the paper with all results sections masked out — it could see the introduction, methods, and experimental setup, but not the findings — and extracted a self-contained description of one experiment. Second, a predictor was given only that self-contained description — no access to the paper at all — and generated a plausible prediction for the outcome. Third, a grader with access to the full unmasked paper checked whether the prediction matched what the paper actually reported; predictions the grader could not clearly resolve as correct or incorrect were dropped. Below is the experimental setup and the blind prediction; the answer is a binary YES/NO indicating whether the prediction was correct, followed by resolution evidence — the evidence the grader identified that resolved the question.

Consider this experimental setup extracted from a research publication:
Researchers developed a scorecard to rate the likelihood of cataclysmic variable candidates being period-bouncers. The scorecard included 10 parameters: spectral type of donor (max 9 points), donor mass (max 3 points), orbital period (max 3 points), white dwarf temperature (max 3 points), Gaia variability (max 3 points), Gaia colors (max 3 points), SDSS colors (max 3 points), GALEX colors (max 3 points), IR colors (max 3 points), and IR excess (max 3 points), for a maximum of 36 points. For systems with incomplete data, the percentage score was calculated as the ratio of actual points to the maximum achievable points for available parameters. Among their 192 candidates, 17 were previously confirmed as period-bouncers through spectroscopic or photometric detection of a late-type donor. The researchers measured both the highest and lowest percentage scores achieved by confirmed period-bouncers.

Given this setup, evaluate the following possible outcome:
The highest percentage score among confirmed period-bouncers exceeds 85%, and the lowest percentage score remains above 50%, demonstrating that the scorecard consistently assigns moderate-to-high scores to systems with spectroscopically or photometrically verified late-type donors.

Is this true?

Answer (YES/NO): YES